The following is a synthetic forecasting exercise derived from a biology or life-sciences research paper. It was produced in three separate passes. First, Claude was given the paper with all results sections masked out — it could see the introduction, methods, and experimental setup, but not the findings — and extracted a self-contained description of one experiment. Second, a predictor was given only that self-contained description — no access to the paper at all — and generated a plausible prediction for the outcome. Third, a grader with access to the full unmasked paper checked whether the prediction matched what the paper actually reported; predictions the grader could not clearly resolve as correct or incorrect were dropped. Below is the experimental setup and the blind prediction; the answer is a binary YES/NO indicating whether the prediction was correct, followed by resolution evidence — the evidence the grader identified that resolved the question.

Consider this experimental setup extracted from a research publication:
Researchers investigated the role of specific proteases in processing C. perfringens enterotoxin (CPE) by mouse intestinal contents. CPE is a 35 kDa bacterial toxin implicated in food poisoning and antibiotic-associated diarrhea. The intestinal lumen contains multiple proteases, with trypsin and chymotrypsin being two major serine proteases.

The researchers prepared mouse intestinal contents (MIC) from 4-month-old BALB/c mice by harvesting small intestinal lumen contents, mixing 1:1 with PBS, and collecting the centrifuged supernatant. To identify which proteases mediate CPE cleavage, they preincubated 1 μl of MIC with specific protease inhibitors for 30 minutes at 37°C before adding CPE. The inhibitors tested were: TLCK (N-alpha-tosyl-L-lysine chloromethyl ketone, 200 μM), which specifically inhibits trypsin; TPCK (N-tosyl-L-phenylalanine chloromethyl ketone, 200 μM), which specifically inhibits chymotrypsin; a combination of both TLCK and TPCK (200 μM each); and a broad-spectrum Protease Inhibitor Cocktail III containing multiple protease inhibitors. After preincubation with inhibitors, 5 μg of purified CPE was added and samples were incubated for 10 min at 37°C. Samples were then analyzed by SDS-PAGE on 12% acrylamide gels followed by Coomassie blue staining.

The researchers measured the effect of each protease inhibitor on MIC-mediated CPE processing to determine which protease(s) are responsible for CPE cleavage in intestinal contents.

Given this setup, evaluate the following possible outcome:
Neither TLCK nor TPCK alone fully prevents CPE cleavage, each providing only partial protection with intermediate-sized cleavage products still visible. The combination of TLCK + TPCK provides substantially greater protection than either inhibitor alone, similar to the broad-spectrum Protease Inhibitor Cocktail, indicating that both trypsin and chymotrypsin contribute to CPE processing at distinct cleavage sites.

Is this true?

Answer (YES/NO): NO